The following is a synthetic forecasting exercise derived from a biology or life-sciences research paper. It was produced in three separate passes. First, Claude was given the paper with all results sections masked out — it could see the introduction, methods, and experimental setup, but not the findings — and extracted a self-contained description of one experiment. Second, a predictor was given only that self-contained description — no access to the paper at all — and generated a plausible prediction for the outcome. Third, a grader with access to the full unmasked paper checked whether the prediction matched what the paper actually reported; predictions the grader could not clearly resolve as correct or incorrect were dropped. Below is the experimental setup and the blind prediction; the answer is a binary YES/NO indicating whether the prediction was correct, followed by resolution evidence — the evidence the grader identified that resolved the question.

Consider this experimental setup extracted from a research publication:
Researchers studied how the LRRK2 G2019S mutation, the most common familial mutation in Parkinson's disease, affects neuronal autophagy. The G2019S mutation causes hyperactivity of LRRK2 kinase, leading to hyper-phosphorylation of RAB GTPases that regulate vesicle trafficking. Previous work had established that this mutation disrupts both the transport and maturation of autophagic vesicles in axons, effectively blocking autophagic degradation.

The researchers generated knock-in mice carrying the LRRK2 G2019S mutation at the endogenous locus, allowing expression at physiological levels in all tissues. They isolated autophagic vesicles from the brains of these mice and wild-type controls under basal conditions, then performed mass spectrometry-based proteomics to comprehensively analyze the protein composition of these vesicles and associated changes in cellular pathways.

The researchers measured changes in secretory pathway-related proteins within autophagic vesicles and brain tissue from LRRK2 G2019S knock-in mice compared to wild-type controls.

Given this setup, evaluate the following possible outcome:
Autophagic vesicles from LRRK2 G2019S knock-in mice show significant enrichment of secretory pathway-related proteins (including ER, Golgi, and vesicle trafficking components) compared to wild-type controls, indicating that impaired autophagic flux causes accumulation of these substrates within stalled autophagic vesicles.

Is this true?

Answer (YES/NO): NO